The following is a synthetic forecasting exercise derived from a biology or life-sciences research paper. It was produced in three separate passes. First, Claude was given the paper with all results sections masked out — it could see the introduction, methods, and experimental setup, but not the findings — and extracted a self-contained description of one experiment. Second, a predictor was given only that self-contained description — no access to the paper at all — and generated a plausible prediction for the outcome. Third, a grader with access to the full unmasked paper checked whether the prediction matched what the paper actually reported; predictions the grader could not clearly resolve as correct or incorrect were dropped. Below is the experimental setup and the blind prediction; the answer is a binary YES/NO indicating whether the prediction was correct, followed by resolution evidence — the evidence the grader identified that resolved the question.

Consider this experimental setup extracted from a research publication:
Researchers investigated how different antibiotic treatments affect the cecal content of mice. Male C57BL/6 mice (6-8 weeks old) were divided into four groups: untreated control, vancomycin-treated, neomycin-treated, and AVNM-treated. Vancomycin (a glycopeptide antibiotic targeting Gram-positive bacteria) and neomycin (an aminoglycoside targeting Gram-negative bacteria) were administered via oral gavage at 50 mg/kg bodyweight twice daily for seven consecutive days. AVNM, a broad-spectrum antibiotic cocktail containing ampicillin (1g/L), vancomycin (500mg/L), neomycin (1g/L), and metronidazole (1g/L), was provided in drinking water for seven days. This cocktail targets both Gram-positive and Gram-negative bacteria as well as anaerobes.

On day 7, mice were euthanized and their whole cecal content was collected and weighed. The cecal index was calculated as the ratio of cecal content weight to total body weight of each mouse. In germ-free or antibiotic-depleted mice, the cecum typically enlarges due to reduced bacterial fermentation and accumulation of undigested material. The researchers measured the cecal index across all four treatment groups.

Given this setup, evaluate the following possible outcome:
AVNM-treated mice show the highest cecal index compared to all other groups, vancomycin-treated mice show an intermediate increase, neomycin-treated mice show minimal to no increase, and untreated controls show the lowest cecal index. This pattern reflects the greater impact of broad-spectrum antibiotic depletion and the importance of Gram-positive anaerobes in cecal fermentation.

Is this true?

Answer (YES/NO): YES